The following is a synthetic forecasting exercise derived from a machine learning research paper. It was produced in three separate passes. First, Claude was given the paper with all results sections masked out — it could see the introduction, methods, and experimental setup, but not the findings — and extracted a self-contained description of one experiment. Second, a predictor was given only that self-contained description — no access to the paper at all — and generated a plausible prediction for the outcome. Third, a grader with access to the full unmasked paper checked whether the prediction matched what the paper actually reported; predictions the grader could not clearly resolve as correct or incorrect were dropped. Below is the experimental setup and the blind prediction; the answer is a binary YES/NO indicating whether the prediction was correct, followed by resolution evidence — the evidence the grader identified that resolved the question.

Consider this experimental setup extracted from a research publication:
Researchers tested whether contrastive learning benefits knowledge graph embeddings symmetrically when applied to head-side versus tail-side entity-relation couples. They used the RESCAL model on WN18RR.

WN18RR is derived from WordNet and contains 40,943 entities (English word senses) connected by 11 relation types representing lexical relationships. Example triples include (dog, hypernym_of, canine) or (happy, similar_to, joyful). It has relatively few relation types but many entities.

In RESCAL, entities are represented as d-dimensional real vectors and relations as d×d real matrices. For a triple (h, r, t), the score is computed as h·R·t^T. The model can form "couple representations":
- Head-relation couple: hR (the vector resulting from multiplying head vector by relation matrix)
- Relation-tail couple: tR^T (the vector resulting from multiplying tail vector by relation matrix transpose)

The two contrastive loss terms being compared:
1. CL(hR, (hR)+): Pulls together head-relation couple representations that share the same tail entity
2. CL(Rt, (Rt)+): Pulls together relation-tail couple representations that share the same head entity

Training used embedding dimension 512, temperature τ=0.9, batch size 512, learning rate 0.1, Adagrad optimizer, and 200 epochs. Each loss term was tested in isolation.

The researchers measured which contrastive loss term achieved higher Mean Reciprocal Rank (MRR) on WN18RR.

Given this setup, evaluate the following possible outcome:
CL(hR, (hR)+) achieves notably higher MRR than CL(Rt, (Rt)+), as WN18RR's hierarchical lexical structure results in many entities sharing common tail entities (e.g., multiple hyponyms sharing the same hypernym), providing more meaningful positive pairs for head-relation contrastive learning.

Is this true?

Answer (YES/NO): NO